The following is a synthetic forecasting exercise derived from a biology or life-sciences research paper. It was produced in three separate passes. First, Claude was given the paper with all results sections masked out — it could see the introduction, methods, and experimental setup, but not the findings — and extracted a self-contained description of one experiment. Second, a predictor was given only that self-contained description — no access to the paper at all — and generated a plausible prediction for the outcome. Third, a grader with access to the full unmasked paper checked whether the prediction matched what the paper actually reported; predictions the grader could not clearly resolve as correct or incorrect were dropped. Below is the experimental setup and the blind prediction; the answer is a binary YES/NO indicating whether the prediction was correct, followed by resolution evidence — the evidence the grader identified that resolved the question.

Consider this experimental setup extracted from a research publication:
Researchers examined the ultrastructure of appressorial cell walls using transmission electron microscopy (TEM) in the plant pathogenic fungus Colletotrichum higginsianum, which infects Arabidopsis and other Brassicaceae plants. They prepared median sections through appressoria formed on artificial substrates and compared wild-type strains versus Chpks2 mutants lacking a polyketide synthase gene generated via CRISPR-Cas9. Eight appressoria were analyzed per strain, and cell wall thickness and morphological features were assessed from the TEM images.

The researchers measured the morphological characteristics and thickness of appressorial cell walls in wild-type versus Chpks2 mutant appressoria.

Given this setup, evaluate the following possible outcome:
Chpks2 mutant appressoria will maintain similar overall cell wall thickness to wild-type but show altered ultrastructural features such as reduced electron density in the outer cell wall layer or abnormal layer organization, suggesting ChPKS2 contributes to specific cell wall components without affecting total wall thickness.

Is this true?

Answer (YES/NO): NO